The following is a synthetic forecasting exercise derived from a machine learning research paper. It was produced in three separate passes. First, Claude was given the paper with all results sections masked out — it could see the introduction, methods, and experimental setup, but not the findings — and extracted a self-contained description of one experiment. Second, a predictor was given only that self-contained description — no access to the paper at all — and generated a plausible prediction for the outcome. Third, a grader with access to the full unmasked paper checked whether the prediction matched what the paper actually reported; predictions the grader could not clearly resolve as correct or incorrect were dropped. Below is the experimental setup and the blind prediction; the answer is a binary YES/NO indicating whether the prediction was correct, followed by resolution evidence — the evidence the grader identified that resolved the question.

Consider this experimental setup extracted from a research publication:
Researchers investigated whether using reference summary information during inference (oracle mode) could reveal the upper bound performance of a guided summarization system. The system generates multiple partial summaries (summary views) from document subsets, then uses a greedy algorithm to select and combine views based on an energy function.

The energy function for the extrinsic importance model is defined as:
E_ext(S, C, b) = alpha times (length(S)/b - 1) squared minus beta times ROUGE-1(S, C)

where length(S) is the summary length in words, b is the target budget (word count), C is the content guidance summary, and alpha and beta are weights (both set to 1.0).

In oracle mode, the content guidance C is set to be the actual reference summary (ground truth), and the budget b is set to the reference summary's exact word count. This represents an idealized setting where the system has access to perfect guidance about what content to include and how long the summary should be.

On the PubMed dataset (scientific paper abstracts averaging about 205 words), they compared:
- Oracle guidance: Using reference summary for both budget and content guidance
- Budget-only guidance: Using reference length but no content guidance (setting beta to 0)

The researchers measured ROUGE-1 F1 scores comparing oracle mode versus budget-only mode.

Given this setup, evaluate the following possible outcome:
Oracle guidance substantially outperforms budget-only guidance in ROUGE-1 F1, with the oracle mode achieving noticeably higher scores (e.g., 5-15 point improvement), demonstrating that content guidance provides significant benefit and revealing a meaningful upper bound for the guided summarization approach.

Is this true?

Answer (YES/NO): YES